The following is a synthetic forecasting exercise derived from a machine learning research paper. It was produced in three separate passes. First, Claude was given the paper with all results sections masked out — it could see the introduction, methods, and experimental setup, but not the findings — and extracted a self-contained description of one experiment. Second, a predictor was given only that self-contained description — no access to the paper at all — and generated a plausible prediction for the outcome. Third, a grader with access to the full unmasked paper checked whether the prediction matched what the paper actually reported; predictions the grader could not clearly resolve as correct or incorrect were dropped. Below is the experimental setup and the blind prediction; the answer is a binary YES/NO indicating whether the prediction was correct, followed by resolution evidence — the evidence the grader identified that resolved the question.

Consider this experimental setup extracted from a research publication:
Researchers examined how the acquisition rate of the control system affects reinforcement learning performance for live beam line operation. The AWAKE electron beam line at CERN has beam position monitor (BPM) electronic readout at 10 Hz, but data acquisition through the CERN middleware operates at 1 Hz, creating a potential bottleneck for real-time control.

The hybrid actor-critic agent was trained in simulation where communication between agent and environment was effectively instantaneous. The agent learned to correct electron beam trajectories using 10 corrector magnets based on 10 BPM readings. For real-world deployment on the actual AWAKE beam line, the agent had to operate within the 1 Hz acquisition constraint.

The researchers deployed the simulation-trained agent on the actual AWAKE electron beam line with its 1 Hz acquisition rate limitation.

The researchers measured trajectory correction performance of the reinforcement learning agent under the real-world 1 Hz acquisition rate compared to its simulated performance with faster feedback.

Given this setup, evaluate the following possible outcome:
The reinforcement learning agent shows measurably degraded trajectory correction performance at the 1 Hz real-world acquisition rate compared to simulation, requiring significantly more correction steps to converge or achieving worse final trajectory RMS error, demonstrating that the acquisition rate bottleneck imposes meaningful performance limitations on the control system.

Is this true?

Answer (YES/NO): NO